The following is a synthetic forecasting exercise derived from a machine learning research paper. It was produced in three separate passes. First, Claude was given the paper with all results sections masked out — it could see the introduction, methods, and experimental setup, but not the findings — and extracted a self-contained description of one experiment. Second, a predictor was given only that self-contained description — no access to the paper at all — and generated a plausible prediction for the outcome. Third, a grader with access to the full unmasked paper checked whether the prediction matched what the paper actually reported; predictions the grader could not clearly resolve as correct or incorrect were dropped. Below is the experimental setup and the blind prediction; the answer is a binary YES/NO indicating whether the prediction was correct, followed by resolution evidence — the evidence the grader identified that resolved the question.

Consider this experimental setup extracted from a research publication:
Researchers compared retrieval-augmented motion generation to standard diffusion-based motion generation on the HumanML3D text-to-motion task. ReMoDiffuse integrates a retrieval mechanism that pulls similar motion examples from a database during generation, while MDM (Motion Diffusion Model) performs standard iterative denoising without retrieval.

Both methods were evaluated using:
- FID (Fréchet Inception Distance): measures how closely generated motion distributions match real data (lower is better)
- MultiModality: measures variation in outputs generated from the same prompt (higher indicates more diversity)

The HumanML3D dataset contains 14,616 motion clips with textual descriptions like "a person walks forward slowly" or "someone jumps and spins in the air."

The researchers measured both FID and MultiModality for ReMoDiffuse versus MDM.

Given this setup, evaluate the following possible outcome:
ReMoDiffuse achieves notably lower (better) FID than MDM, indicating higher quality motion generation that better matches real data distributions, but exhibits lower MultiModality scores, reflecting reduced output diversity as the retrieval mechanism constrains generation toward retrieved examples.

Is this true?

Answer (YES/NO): YES